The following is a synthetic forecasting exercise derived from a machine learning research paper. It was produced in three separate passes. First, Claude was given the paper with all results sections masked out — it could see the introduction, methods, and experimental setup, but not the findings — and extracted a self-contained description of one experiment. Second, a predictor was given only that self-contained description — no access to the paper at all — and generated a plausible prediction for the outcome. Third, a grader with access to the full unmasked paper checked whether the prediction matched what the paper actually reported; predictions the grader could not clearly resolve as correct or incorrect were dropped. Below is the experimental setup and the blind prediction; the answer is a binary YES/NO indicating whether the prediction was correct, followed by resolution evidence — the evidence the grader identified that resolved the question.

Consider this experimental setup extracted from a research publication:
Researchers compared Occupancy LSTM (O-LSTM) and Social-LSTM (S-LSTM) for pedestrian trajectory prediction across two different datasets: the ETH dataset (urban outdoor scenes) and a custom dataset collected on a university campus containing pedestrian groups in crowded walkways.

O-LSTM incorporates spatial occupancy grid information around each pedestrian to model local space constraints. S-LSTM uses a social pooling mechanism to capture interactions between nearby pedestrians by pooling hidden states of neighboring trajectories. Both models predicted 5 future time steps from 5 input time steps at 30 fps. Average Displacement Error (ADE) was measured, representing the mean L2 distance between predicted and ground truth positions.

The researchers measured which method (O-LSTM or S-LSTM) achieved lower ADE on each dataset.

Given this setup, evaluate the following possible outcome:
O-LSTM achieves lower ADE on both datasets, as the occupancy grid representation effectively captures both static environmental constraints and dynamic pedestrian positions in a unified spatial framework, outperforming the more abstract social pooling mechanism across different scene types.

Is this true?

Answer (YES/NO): YES